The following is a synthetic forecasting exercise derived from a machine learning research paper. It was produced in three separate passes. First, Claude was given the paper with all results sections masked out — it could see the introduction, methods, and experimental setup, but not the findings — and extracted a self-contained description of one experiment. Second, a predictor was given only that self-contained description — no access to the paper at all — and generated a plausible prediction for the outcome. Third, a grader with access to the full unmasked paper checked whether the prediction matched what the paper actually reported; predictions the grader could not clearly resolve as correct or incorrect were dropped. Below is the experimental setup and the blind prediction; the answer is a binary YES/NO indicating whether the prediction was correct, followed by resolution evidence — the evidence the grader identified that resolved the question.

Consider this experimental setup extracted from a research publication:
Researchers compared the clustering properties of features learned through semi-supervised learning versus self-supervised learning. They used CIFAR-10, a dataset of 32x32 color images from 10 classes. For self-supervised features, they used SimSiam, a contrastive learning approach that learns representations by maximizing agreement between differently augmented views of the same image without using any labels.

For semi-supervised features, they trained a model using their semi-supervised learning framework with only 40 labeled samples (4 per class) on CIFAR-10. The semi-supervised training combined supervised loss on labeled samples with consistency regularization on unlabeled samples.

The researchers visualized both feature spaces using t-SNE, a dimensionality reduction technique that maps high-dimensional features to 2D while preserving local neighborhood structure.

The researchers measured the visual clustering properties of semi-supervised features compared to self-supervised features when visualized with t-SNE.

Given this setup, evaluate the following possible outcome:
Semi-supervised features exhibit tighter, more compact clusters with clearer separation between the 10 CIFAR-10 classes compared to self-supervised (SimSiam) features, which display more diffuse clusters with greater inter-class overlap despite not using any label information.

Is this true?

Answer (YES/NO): YES